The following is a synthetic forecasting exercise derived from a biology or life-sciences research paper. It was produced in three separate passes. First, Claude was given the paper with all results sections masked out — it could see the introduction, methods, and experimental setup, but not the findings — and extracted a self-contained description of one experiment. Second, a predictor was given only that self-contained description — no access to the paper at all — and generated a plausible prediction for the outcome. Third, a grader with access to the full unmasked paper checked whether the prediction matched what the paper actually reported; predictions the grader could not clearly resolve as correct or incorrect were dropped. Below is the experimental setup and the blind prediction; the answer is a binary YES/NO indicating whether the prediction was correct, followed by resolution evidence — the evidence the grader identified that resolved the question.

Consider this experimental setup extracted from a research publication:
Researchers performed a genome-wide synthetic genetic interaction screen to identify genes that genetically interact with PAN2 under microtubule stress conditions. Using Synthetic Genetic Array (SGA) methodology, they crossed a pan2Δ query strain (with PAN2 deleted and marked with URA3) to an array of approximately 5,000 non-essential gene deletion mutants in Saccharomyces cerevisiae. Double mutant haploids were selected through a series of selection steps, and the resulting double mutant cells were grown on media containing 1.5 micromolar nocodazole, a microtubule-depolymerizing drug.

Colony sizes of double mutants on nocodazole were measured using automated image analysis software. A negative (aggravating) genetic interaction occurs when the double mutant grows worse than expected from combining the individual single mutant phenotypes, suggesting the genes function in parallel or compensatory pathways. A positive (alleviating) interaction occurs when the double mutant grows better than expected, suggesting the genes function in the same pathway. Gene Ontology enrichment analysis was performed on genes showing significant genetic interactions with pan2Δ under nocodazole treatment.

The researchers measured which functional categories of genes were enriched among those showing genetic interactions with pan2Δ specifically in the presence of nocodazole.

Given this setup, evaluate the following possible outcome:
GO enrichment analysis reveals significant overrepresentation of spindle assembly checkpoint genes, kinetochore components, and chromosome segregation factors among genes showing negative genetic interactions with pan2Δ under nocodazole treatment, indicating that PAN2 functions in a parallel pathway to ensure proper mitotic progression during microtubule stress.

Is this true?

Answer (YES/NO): NO